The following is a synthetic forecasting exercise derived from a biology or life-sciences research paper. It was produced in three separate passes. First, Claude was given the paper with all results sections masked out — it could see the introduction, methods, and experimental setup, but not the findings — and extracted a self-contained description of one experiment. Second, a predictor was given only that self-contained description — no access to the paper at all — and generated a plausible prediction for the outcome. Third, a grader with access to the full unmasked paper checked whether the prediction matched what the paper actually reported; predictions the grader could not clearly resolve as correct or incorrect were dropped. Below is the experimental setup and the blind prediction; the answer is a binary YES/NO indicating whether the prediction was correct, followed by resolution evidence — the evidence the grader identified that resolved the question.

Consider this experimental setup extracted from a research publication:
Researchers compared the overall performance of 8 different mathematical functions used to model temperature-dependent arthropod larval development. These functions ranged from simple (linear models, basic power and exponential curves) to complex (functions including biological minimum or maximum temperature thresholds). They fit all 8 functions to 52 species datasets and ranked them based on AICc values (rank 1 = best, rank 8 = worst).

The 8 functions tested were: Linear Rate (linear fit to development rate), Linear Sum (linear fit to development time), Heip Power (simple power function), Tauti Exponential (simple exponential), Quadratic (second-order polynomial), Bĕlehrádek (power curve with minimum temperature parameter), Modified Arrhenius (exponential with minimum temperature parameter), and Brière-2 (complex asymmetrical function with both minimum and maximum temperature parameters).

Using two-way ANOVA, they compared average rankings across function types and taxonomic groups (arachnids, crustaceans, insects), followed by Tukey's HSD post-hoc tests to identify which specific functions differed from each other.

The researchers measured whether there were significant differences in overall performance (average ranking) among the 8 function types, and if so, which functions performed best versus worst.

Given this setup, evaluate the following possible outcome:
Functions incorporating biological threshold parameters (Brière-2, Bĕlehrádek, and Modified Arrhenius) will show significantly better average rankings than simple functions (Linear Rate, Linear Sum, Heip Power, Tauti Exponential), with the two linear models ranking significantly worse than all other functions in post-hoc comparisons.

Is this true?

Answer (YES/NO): NO